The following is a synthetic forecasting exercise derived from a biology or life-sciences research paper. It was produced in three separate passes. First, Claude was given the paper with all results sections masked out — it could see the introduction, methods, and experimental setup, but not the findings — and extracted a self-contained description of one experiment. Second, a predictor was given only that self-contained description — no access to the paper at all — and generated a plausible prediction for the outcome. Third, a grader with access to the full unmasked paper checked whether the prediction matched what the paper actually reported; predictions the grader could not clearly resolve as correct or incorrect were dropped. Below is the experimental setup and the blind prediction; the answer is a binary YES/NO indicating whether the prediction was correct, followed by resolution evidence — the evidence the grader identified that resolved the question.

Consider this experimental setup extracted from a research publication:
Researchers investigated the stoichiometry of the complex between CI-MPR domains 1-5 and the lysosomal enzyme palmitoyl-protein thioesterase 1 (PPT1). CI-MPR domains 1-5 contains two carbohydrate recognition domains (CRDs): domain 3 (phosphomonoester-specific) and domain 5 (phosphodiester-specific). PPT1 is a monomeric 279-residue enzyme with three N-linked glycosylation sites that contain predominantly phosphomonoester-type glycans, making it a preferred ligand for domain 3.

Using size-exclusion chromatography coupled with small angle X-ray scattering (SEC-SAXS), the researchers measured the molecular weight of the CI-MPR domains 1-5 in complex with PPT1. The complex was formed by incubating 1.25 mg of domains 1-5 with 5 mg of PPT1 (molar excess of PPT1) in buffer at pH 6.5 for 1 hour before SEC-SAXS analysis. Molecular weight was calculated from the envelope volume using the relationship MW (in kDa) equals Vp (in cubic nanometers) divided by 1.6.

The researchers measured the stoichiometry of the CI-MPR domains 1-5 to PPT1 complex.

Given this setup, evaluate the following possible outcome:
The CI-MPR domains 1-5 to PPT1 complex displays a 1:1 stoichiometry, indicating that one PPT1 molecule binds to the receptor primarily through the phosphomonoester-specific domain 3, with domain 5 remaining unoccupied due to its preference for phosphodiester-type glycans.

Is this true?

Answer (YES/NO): YES